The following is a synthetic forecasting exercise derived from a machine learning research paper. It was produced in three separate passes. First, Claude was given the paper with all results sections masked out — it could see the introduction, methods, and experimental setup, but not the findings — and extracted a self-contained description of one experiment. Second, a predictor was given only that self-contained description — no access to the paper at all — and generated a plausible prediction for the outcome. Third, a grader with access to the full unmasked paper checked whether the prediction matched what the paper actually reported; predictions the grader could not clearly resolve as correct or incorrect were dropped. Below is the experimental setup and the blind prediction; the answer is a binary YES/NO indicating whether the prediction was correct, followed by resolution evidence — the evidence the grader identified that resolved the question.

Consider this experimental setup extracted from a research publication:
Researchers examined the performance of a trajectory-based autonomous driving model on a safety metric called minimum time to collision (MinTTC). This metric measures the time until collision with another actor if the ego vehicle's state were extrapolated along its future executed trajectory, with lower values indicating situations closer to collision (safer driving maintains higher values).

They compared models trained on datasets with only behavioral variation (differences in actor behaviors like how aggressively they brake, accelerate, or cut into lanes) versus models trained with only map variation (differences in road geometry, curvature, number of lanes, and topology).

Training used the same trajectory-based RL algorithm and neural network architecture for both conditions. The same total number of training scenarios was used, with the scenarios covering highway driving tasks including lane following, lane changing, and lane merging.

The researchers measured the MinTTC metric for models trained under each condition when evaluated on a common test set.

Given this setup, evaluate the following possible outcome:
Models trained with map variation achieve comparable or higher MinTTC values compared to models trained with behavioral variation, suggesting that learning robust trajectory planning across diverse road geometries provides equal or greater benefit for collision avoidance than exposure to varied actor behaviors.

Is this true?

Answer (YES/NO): NO